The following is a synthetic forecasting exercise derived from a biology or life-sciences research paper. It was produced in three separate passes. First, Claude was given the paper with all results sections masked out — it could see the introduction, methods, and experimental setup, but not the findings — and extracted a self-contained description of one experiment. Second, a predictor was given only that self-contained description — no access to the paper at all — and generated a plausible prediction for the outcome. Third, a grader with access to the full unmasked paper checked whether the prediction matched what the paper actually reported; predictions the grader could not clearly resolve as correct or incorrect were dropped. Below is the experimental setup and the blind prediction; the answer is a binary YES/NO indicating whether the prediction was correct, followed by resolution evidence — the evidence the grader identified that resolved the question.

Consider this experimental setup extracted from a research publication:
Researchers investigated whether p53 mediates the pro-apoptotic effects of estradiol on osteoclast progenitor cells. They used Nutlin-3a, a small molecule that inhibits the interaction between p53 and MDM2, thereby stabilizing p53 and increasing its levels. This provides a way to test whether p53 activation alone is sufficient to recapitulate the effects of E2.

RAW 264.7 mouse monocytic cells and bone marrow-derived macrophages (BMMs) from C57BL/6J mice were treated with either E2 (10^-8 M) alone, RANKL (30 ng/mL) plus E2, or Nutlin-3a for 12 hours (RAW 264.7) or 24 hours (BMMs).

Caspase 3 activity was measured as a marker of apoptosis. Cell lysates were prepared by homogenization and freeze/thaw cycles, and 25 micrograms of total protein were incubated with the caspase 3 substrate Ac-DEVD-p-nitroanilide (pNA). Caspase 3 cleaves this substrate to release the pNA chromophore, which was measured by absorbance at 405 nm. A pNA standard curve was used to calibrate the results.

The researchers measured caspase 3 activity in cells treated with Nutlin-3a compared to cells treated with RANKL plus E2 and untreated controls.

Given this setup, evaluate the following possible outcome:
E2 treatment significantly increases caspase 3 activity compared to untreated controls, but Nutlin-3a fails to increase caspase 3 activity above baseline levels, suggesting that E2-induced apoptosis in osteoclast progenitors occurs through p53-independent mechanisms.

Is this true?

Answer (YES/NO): NO